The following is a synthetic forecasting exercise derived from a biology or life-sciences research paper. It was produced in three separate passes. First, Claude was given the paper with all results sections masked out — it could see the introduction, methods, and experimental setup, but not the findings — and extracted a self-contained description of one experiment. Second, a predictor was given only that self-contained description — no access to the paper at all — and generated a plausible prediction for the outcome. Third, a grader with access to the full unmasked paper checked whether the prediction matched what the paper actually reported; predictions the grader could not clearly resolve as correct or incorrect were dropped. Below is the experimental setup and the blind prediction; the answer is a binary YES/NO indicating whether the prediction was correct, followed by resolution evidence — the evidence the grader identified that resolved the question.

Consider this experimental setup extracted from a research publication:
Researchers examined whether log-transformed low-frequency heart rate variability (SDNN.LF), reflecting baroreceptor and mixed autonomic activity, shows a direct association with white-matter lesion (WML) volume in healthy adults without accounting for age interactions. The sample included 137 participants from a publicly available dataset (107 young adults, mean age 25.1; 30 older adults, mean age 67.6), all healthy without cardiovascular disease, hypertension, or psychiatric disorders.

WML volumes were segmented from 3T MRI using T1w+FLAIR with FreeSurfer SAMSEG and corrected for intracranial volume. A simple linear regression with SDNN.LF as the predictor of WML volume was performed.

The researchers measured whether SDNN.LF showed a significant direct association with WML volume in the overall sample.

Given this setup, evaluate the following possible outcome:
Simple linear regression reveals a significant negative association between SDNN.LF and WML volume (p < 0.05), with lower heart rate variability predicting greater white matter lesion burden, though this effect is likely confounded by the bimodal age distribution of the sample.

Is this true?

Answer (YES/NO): YES